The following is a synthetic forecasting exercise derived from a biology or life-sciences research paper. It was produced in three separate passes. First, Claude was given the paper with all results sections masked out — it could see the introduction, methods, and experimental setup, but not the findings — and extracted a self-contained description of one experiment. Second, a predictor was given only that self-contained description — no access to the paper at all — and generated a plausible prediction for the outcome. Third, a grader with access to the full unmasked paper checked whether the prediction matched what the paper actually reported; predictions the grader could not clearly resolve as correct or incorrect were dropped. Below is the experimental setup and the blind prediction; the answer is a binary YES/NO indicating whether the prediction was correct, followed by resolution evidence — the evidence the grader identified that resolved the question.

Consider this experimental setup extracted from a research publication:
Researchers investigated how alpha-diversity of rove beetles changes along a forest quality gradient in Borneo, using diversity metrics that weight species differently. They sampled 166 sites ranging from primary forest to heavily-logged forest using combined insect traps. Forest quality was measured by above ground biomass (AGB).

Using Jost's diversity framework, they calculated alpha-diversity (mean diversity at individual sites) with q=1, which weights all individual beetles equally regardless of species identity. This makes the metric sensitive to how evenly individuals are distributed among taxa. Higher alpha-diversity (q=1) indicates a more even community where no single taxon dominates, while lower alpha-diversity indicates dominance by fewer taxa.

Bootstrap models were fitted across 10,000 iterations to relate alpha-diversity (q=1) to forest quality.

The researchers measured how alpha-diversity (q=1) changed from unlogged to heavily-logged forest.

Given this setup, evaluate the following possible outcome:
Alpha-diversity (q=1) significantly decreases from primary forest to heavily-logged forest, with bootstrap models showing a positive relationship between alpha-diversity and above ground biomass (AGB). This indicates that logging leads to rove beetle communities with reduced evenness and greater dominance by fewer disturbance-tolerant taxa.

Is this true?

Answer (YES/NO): NO